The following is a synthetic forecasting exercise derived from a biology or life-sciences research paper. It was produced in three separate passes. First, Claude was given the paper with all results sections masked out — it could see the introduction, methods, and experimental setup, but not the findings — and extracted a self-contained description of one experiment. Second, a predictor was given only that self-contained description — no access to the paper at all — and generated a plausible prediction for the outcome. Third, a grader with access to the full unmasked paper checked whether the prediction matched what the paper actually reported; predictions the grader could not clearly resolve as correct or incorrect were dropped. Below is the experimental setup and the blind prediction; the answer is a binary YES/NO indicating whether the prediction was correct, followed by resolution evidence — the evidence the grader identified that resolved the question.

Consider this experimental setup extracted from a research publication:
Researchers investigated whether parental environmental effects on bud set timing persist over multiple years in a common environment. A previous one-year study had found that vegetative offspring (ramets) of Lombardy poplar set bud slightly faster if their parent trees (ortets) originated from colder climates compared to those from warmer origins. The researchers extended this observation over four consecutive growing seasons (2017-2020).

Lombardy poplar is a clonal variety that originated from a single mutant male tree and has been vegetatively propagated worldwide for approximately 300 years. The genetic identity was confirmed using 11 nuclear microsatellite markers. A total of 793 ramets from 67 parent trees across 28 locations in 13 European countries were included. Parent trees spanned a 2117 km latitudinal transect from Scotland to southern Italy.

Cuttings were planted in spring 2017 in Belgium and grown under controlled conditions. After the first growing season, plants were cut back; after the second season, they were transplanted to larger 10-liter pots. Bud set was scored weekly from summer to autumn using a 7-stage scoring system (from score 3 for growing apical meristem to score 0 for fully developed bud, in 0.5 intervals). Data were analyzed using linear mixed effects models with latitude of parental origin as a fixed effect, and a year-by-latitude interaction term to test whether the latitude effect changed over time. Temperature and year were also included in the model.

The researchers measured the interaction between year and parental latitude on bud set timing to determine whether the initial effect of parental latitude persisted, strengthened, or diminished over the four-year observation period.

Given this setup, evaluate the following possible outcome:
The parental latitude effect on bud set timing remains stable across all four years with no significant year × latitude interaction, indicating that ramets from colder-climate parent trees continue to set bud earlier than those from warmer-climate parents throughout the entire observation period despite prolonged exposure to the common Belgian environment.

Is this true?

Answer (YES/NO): NO